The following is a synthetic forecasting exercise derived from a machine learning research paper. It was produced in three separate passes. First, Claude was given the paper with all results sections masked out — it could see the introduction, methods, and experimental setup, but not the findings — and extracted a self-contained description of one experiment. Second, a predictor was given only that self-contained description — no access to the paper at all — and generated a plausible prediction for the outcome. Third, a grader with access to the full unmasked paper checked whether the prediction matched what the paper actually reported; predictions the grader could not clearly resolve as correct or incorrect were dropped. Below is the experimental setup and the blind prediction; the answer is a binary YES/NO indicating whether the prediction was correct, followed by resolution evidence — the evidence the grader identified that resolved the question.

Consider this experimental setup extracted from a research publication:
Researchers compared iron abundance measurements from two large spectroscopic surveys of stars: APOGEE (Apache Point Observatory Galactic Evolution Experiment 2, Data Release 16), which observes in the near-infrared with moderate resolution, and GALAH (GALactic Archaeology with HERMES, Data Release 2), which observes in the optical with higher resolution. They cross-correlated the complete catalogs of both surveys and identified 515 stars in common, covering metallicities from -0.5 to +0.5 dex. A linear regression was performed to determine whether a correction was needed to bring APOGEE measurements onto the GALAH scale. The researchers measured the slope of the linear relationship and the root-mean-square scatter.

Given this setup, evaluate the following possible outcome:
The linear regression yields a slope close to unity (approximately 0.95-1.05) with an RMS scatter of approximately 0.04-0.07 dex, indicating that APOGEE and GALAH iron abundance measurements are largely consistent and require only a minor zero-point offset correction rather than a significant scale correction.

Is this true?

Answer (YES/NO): YES